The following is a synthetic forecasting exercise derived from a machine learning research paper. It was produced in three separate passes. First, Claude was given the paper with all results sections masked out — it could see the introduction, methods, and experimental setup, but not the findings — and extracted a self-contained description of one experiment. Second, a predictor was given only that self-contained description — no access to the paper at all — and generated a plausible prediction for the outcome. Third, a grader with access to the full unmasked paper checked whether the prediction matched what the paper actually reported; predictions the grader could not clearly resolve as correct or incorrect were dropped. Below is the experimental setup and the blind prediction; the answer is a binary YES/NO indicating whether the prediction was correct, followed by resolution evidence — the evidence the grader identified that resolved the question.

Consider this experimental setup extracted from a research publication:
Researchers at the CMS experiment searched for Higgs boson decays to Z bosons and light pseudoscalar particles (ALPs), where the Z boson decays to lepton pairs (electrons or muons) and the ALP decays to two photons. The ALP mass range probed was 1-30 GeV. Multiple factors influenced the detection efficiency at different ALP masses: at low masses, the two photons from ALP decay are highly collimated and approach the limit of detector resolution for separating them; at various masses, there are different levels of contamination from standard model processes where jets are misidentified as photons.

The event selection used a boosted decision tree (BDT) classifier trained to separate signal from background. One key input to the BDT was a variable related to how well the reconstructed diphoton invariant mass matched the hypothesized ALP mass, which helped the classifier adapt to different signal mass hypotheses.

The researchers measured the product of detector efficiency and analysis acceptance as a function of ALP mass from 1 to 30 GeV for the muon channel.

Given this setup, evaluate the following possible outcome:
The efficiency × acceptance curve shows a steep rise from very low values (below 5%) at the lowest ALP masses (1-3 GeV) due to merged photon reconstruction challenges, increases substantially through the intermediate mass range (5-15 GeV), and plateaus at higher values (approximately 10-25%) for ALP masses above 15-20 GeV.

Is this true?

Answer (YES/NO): NO